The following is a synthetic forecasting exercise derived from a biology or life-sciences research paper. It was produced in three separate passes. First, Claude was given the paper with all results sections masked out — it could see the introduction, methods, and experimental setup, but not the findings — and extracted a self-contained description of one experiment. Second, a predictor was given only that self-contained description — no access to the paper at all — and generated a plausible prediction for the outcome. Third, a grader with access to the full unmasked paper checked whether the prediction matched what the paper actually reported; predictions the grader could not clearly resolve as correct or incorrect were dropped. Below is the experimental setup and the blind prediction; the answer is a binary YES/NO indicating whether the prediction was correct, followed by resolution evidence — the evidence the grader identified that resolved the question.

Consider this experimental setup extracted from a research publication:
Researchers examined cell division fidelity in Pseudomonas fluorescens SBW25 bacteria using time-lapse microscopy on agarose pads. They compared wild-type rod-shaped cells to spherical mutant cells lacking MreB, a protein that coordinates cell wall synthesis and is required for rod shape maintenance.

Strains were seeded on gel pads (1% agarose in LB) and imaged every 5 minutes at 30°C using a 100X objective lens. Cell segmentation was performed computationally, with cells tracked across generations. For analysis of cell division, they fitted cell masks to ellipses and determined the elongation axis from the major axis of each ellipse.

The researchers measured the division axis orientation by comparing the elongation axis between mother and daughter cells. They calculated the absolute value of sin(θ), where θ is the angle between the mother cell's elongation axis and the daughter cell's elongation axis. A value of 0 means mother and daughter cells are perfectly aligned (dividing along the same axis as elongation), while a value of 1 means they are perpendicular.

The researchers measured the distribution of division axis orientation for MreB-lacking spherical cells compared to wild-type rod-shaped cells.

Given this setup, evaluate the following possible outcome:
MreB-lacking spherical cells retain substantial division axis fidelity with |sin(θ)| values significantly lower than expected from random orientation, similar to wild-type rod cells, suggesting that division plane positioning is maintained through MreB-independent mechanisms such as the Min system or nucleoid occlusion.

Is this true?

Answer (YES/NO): NO